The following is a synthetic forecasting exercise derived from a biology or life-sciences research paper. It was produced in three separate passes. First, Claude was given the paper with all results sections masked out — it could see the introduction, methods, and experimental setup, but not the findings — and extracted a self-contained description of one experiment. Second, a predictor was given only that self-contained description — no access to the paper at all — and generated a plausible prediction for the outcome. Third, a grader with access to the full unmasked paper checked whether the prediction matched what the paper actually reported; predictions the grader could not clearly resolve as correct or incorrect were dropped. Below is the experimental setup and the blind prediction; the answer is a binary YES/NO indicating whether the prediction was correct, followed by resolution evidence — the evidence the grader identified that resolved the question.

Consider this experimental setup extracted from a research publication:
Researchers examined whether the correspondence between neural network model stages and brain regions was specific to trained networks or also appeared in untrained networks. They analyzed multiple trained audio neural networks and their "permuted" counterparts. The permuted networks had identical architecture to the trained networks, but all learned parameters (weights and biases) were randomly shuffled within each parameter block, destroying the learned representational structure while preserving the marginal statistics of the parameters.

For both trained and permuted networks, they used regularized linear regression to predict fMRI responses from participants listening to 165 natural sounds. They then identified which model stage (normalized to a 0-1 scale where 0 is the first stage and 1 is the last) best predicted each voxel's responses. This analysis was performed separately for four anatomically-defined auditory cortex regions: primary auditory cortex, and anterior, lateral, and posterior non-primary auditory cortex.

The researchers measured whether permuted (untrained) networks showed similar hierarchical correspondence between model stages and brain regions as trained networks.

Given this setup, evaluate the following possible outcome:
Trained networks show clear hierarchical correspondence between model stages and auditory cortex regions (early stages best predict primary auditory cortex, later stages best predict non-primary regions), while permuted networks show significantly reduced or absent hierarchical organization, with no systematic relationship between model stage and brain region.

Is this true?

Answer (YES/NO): YES